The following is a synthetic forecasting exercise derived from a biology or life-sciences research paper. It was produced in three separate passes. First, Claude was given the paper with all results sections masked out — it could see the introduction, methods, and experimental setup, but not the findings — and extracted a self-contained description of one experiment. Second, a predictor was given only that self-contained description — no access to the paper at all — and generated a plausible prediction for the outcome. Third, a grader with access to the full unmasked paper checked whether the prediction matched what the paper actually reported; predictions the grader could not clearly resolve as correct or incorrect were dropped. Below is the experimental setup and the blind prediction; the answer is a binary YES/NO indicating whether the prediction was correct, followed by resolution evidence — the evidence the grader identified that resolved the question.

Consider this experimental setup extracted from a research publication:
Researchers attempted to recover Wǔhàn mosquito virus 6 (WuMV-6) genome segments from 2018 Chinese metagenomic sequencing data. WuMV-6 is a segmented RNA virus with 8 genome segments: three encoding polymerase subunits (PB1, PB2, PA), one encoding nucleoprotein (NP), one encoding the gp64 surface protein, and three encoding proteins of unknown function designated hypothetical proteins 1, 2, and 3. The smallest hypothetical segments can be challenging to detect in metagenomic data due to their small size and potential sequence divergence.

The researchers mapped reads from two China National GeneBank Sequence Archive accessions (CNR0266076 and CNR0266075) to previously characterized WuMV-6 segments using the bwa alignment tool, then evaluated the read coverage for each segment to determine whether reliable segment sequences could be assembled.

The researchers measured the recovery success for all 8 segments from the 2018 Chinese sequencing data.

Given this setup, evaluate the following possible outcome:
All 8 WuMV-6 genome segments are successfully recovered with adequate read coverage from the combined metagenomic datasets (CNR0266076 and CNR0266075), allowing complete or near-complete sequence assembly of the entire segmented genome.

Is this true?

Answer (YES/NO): NO